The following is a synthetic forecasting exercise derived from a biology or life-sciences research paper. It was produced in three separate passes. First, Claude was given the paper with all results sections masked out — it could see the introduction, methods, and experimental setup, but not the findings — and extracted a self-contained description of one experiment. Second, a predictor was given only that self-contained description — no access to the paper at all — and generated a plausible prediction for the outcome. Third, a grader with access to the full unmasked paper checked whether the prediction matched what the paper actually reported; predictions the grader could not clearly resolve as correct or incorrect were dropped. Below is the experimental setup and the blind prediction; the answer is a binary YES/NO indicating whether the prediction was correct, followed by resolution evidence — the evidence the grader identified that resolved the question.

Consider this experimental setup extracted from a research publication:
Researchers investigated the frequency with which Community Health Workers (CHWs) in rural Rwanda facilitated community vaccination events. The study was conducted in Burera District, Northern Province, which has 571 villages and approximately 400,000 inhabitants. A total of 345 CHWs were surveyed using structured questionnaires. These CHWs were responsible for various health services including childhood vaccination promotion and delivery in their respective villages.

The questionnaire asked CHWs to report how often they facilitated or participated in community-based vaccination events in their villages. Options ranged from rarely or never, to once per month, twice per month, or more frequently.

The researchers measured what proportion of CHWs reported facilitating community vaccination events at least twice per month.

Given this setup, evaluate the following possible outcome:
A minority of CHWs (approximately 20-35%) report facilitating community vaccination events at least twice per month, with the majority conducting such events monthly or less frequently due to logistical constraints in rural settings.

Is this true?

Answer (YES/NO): NO